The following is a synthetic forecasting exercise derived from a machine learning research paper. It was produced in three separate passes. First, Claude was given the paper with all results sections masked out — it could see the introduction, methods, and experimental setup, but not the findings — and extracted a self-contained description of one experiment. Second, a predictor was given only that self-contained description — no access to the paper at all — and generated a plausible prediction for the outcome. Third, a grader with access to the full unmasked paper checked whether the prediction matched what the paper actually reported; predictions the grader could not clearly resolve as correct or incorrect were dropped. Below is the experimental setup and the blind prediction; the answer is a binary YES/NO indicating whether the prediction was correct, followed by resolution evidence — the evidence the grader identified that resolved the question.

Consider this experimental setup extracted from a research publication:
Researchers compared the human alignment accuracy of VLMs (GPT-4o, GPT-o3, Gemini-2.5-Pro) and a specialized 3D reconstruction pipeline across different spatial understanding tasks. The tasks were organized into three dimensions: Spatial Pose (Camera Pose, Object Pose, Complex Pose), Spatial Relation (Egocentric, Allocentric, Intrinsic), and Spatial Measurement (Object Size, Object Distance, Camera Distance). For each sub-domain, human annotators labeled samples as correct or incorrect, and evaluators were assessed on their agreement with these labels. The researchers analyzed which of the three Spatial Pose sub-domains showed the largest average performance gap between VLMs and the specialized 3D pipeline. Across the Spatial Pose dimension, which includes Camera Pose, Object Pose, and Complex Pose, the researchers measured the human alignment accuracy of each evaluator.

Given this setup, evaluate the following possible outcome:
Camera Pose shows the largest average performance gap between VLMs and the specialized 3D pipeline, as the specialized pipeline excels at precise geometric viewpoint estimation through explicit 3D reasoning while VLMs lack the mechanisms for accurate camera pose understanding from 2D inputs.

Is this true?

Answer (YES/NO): YES